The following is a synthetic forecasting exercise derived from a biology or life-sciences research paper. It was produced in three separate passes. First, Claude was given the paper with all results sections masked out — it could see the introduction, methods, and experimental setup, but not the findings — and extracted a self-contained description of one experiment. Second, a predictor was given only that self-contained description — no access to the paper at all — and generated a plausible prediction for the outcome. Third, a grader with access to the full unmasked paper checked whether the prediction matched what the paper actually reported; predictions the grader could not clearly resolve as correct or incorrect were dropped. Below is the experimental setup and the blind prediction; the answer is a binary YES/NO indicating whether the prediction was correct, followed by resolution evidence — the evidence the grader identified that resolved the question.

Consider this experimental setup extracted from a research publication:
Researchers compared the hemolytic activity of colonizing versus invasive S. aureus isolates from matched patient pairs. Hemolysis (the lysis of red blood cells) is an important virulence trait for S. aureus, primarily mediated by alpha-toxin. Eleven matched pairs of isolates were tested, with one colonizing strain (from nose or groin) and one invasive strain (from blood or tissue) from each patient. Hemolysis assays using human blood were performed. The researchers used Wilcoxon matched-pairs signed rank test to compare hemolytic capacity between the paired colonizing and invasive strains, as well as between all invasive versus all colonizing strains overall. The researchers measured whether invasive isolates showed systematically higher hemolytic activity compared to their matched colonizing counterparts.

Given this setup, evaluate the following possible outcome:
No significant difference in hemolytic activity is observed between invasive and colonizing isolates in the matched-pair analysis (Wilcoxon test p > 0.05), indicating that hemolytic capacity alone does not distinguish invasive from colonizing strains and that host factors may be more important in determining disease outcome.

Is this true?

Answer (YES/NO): YES